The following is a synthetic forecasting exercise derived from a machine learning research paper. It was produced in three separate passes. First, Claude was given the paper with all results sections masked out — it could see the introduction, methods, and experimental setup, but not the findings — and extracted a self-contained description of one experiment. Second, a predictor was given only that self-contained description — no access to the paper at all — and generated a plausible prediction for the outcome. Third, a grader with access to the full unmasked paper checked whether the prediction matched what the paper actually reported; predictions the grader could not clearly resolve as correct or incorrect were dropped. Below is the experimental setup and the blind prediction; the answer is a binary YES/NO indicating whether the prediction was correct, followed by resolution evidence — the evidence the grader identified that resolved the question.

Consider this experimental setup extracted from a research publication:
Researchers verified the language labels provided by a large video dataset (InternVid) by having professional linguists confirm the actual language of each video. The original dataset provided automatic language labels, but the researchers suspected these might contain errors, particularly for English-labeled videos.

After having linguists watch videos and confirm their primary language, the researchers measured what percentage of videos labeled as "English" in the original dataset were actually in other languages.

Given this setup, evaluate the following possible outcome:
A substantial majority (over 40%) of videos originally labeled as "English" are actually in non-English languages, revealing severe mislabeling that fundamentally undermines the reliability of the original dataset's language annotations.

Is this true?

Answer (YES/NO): NO